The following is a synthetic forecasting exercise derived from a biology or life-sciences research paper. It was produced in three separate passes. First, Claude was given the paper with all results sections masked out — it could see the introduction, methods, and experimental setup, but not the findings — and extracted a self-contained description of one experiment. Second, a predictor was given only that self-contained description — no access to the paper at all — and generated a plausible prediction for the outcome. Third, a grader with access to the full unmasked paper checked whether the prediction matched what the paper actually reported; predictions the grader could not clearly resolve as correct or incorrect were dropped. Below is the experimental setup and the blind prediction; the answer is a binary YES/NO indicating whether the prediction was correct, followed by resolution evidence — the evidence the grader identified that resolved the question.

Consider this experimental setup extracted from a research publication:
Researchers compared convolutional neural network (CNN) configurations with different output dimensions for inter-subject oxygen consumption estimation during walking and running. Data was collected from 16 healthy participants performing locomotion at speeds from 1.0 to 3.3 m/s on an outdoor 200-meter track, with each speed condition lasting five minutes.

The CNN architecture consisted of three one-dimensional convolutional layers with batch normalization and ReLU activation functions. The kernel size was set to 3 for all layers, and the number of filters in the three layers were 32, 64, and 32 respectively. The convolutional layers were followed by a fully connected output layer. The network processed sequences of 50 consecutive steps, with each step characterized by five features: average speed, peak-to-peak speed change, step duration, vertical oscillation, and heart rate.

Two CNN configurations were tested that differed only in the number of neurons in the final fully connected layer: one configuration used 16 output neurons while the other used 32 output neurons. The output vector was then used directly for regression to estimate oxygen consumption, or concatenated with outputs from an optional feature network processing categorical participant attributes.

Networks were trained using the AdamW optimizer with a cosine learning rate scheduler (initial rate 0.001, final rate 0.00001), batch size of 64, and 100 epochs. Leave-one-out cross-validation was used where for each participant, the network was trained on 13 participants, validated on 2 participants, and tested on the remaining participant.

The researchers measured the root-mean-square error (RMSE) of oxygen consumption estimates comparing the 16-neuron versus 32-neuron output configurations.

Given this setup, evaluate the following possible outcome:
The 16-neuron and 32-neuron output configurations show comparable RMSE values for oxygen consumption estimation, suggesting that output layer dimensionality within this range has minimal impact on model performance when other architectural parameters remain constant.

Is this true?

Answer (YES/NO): NO